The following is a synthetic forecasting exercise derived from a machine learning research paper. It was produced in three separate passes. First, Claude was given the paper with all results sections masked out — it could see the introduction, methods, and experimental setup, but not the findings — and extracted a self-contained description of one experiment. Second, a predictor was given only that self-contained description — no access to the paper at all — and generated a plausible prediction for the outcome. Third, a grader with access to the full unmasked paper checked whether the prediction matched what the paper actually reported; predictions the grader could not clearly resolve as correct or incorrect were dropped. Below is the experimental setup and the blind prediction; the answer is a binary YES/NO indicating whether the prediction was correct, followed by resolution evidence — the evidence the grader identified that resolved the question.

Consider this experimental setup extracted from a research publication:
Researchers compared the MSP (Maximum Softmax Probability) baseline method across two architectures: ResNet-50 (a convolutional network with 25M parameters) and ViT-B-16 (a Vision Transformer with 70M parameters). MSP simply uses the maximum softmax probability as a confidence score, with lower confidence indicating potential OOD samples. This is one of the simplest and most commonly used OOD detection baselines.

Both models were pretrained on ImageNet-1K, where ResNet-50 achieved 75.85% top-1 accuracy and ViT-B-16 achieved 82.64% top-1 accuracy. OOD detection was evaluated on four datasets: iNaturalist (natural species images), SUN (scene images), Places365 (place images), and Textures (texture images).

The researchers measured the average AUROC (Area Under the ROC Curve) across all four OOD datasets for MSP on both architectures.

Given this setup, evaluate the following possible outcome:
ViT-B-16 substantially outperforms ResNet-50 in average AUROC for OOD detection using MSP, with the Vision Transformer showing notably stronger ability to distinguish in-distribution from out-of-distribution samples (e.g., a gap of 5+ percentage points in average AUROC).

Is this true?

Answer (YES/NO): NO